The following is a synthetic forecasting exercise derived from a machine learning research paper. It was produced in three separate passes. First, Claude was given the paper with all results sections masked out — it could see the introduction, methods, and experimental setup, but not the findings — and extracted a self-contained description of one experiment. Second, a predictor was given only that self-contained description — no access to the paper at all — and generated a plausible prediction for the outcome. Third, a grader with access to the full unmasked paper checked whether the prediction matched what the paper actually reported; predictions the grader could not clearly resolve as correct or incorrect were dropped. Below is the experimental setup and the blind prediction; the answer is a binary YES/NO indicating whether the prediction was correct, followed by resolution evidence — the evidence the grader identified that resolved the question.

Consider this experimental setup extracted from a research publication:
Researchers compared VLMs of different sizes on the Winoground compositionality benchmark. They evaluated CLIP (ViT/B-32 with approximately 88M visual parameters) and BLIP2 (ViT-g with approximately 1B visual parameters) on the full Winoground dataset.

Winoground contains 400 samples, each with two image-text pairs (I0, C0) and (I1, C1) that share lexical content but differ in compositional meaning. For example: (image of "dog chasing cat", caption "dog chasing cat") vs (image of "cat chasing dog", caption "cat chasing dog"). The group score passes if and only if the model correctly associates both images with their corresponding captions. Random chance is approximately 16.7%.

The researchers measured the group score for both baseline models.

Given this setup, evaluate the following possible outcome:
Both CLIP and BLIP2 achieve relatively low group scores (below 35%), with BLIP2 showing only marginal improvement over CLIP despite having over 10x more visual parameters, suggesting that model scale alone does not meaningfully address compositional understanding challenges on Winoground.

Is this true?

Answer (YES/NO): NO